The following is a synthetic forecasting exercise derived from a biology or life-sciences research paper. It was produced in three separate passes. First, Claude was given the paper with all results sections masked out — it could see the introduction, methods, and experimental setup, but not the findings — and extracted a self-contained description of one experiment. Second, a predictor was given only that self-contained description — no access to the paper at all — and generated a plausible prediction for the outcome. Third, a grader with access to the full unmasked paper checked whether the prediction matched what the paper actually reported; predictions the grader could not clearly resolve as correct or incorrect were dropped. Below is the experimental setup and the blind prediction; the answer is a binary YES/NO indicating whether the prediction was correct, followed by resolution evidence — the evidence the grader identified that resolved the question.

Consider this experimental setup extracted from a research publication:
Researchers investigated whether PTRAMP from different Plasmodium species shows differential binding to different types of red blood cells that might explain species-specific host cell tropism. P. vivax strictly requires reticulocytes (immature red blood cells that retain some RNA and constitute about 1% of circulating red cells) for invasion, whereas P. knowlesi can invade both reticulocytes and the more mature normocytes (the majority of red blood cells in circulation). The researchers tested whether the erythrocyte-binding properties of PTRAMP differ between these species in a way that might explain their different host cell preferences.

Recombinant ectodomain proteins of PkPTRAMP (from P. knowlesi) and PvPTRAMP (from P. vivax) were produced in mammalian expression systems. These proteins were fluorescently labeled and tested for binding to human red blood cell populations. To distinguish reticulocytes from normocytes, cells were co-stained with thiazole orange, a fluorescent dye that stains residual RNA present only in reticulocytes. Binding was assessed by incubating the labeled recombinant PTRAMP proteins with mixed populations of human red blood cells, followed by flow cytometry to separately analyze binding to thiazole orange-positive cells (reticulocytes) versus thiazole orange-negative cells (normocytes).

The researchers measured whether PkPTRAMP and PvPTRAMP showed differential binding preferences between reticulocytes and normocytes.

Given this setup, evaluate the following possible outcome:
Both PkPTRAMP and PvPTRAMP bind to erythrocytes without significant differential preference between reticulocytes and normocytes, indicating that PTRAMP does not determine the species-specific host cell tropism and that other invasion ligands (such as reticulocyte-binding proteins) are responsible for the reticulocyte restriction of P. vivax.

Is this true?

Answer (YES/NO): NO